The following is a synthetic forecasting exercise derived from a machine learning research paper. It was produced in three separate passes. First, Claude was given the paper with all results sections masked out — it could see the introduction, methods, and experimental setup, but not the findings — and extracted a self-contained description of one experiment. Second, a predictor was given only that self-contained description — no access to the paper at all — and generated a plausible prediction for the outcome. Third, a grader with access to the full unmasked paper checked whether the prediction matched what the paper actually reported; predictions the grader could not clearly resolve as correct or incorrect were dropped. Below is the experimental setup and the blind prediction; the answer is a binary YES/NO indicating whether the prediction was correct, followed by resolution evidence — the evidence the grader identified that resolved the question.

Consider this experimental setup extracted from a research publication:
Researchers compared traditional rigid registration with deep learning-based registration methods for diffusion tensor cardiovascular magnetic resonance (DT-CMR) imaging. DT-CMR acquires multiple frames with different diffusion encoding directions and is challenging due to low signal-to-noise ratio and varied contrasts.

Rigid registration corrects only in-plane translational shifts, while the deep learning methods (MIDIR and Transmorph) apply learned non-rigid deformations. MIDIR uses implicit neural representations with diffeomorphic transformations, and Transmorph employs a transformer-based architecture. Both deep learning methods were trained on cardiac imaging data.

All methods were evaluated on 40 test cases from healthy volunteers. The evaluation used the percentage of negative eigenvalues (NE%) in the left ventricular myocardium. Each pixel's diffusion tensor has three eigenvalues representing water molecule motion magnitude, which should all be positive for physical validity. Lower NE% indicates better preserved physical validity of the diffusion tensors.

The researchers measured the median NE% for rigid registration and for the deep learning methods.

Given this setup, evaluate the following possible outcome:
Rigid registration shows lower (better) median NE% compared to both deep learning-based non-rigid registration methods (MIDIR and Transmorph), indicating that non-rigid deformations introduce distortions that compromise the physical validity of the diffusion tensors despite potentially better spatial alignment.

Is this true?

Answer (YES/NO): YES